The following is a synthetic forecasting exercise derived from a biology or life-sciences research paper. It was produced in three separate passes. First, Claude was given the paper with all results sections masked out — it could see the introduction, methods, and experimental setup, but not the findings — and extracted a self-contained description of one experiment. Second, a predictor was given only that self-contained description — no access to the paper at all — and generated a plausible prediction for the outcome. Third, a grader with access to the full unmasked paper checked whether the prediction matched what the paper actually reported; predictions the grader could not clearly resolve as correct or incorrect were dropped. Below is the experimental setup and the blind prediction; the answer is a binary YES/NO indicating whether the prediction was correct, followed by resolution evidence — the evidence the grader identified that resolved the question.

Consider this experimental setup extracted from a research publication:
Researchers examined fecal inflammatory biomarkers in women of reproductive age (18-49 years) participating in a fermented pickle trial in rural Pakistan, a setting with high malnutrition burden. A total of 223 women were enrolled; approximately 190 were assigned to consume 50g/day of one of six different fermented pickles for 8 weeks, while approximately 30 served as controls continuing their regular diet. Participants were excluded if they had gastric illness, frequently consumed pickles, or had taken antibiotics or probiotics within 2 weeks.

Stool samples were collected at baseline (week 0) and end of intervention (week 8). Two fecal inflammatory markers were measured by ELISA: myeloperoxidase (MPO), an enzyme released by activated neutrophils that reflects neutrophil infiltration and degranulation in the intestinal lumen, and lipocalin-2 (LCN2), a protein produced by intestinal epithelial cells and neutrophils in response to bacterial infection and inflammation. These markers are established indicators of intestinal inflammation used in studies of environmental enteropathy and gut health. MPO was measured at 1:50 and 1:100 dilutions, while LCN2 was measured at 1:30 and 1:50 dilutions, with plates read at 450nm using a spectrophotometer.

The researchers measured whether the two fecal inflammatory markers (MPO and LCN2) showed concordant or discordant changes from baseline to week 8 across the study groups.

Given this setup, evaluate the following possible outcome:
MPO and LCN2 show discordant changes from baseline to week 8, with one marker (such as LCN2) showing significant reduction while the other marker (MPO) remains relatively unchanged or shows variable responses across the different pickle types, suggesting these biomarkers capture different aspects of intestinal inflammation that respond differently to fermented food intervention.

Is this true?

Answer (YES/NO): NO